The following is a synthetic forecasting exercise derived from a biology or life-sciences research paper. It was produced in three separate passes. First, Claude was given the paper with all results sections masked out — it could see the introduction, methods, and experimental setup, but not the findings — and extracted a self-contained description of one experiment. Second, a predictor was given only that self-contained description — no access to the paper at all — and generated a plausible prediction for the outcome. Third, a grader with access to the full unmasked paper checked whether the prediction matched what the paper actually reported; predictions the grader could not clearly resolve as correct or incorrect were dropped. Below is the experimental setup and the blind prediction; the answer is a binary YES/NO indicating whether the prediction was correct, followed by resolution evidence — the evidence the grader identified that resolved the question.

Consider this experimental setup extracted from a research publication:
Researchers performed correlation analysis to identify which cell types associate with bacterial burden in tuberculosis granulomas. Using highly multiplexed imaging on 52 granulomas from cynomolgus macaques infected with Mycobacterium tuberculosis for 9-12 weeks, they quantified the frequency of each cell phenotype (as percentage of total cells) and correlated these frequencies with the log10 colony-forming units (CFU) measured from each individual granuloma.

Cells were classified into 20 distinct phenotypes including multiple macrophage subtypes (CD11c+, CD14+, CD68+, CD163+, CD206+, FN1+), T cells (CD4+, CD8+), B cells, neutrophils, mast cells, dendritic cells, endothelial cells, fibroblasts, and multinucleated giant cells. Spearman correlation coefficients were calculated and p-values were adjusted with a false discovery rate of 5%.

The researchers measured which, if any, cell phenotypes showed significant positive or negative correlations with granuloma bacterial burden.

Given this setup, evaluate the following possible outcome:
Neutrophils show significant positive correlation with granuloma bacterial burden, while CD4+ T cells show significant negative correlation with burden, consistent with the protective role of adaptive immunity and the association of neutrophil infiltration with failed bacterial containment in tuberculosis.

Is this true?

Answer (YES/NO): NO